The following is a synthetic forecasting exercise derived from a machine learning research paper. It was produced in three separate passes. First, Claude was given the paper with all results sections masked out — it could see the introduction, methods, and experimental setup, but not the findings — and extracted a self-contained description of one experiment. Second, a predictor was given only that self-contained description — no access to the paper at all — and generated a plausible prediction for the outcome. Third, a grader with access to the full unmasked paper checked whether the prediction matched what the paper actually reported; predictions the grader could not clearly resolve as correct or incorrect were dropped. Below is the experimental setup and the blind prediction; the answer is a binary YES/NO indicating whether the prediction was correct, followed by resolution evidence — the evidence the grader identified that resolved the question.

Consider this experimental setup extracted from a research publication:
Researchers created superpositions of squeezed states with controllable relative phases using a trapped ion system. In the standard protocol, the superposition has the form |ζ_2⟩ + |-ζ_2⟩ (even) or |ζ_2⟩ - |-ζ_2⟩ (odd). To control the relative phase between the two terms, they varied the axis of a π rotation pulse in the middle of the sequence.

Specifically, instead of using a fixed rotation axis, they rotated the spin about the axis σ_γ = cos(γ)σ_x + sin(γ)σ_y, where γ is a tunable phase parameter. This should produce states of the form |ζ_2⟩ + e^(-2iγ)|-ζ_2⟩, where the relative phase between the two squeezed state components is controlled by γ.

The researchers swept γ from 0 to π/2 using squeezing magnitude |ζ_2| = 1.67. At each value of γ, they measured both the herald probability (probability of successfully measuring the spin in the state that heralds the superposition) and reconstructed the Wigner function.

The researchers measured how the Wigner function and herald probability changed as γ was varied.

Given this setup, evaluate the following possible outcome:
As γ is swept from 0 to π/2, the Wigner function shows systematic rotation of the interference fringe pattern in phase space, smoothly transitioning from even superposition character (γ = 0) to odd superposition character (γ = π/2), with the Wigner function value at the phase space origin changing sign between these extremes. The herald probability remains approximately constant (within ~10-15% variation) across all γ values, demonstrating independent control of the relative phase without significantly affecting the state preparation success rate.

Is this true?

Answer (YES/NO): NO